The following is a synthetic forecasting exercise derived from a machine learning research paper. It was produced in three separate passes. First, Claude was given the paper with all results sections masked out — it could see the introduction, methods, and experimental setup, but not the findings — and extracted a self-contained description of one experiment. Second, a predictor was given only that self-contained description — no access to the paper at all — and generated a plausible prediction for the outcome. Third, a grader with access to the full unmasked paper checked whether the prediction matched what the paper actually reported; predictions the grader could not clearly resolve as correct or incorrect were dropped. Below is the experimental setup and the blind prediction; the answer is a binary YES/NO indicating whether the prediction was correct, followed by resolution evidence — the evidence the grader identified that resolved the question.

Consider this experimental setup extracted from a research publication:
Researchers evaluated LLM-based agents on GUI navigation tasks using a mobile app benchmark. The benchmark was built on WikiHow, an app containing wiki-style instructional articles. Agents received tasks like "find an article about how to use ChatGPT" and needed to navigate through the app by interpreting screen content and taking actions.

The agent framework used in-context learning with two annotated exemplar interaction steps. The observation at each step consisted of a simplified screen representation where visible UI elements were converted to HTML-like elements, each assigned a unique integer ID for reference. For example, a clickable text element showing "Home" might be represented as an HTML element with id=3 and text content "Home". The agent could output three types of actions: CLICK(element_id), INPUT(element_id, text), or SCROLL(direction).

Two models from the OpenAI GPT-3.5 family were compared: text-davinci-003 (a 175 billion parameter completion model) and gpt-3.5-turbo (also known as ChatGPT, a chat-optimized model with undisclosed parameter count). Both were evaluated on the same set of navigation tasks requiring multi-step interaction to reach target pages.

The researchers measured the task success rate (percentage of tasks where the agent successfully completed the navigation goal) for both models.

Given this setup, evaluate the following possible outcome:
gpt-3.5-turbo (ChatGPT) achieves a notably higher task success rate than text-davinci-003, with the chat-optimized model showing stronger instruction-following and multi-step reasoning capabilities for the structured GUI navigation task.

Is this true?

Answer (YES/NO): NO